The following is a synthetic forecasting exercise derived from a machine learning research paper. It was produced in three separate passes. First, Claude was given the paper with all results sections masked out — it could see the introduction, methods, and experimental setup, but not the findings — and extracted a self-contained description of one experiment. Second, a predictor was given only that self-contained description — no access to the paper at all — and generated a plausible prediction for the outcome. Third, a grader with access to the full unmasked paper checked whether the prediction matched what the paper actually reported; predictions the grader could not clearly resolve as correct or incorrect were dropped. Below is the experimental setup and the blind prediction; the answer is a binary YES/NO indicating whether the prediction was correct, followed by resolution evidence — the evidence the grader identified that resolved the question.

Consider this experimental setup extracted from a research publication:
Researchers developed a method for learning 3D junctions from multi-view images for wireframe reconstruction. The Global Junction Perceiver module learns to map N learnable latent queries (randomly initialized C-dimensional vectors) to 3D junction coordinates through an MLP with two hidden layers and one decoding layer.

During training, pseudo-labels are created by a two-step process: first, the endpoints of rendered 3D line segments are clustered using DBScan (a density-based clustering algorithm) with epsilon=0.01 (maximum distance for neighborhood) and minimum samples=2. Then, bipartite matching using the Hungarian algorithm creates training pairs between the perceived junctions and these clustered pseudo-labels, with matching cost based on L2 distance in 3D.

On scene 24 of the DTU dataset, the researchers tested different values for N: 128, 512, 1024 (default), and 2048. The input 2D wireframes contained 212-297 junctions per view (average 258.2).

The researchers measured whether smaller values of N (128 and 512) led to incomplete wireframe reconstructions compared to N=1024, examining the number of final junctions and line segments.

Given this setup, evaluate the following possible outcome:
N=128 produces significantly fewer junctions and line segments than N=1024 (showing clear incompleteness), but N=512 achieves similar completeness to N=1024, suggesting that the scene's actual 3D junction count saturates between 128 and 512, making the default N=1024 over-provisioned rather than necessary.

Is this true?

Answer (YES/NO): NO